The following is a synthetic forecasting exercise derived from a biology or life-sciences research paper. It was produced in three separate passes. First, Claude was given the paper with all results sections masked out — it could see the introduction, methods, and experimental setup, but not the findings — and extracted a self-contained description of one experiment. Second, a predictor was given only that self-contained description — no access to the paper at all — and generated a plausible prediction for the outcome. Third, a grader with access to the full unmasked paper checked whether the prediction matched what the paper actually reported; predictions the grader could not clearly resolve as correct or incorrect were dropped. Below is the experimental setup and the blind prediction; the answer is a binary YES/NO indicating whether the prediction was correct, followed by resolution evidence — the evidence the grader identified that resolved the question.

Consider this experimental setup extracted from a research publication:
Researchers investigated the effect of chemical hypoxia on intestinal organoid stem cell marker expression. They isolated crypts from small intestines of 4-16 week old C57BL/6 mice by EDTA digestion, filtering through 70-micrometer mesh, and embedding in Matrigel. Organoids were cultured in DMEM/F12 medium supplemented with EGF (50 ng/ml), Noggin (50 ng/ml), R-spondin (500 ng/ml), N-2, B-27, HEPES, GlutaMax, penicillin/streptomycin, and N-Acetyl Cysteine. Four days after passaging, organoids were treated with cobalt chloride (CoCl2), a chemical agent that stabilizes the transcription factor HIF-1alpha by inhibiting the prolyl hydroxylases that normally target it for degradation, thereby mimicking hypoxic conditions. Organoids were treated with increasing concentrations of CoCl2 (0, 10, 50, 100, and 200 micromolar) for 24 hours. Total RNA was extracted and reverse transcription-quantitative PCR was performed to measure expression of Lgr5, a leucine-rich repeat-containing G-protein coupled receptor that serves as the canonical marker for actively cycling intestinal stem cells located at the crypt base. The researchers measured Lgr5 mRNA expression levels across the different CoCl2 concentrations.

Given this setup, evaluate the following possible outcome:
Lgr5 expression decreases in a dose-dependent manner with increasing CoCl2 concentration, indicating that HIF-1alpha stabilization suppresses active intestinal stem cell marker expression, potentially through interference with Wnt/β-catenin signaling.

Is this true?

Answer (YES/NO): YES